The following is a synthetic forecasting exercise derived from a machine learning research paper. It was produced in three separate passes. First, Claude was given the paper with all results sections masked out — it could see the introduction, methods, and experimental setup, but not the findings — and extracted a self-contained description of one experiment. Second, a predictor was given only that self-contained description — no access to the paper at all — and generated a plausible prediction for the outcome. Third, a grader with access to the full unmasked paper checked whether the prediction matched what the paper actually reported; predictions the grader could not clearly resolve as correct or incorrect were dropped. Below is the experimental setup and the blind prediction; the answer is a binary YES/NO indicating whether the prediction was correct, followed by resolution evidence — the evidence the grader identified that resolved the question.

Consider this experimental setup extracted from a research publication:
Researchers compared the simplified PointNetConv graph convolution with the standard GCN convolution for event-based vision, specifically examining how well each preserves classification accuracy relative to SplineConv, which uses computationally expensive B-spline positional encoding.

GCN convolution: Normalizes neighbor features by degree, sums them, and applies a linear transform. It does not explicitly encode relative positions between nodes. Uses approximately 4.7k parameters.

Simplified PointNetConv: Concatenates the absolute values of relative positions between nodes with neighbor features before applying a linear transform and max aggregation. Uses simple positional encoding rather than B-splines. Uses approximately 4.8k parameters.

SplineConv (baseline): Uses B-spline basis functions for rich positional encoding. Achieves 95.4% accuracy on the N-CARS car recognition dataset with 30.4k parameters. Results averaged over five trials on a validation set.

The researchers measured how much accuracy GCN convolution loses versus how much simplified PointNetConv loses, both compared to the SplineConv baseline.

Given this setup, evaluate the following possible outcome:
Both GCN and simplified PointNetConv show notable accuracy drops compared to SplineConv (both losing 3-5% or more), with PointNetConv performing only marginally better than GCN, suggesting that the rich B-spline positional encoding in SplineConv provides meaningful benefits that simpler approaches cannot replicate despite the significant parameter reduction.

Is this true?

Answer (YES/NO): NO